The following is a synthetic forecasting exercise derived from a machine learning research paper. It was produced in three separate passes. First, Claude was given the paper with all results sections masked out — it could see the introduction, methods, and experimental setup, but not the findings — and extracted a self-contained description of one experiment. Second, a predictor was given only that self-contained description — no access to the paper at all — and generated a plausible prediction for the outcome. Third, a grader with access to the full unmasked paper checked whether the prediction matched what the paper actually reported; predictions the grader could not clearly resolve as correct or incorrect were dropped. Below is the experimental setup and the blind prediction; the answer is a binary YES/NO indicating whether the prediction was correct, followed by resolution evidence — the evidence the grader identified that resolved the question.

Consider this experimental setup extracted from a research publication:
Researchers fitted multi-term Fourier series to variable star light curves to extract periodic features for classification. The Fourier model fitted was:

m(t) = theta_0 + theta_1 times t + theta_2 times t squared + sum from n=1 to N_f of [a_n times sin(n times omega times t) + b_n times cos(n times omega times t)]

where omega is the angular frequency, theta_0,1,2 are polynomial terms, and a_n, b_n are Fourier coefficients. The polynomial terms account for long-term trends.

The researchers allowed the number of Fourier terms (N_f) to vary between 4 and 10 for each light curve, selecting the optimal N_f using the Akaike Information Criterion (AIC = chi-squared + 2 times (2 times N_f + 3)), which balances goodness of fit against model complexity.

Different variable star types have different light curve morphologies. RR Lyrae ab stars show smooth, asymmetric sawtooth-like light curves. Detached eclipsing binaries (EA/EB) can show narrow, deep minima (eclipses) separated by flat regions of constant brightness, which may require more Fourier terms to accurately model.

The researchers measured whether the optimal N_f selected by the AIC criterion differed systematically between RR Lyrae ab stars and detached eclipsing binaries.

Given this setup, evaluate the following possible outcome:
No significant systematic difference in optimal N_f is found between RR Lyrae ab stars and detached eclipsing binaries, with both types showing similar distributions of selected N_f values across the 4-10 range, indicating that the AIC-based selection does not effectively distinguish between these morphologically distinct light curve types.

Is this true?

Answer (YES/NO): NO